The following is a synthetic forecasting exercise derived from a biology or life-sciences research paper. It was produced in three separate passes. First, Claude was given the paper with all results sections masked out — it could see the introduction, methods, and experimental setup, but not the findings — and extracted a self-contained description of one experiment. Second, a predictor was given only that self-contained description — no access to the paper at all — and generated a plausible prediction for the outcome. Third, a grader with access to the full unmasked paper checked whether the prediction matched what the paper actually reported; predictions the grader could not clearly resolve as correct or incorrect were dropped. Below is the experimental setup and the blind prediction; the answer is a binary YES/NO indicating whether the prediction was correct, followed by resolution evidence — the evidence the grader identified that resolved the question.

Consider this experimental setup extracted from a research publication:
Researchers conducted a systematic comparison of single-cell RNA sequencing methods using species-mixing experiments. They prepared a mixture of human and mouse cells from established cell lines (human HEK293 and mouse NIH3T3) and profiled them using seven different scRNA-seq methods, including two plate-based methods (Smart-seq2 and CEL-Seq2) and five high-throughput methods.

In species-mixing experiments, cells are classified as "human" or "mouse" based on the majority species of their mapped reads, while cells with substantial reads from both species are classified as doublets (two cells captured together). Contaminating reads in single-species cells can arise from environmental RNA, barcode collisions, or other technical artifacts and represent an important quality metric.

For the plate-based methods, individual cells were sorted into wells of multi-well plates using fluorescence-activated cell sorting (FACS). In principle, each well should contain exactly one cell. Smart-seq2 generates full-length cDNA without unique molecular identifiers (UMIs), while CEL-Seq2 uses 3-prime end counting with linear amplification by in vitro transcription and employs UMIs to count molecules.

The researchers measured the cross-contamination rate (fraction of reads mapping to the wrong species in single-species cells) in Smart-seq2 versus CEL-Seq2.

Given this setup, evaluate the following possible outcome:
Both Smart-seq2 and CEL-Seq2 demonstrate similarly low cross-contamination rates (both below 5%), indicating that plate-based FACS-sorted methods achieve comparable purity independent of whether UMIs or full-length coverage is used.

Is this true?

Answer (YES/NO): NO